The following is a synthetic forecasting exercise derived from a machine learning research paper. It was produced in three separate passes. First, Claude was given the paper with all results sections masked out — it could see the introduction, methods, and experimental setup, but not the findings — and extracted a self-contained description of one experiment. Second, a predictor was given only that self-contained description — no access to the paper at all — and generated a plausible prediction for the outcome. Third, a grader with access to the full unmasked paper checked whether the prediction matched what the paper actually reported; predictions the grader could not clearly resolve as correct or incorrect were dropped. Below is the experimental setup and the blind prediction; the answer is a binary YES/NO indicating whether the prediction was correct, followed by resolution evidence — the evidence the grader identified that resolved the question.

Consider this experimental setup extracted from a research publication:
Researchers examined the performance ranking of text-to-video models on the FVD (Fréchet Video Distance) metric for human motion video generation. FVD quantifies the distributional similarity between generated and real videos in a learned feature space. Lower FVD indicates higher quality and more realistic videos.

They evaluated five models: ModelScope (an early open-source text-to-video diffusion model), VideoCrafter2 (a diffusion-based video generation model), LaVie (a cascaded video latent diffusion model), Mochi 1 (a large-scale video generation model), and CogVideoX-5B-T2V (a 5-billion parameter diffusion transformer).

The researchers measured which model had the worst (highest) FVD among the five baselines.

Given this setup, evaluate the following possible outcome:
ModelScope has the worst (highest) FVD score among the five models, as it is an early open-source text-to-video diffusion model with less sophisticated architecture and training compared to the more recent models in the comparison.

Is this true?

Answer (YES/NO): NO